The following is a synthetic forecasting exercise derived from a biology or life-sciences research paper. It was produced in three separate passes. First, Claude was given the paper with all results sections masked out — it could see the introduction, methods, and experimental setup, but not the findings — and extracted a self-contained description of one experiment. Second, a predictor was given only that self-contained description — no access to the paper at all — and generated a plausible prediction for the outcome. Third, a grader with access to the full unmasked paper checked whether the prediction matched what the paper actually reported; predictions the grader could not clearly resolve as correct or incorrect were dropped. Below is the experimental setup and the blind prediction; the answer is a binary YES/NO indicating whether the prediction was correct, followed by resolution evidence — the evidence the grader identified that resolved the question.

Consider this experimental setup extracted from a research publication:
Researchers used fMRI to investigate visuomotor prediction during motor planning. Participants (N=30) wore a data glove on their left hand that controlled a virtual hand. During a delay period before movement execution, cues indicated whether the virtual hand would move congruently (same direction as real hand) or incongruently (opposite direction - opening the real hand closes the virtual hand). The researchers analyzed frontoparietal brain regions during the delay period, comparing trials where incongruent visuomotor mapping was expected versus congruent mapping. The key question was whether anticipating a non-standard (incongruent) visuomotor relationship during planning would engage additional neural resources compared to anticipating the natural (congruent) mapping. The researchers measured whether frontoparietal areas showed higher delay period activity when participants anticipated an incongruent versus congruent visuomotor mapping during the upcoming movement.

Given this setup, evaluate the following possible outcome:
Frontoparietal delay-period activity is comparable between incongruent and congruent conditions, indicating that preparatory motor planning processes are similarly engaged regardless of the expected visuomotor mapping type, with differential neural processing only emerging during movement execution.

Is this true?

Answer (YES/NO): NO